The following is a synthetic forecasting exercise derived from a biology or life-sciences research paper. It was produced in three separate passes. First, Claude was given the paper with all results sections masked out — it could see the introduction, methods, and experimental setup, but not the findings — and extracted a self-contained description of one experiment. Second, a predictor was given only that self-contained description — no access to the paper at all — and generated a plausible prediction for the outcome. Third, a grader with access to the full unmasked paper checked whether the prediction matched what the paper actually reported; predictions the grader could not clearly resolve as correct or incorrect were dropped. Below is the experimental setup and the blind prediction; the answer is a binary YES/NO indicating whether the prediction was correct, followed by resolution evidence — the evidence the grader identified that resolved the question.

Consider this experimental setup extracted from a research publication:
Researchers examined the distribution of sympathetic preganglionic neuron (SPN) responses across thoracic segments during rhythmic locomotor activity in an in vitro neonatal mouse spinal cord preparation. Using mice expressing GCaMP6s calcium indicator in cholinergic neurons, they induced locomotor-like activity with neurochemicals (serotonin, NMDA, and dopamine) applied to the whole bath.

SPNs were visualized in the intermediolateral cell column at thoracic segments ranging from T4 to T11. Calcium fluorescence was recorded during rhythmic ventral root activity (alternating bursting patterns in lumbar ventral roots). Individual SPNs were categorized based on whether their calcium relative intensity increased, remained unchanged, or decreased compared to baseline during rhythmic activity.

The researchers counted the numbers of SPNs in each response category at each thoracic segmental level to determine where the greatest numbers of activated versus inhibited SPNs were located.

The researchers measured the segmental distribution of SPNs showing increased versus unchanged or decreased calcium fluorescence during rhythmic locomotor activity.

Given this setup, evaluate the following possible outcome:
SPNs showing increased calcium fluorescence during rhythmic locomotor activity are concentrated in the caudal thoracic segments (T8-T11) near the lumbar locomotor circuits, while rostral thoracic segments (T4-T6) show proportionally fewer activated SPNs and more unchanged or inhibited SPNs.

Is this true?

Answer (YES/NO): NO